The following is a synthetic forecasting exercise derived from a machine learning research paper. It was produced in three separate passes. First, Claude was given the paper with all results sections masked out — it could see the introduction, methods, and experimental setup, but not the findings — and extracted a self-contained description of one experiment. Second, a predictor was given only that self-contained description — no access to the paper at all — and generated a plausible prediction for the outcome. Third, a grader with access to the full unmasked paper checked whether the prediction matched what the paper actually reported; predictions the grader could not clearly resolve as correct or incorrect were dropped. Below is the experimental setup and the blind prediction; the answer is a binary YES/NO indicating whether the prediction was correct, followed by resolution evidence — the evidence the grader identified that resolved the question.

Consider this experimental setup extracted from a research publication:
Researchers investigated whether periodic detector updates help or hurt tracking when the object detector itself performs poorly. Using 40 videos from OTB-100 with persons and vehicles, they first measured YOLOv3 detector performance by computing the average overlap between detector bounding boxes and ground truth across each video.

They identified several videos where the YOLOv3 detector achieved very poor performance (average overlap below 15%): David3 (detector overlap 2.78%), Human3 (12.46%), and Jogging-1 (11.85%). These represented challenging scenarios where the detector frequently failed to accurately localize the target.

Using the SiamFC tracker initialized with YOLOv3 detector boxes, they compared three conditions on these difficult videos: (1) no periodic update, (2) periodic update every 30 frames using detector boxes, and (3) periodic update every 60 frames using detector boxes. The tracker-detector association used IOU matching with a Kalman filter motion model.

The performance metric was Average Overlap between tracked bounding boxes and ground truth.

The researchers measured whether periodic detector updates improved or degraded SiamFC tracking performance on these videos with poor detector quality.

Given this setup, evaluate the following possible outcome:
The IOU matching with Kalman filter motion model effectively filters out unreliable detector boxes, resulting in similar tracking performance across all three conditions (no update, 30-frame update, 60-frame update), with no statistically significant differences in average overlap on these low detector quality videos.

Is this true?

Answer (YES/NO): NO